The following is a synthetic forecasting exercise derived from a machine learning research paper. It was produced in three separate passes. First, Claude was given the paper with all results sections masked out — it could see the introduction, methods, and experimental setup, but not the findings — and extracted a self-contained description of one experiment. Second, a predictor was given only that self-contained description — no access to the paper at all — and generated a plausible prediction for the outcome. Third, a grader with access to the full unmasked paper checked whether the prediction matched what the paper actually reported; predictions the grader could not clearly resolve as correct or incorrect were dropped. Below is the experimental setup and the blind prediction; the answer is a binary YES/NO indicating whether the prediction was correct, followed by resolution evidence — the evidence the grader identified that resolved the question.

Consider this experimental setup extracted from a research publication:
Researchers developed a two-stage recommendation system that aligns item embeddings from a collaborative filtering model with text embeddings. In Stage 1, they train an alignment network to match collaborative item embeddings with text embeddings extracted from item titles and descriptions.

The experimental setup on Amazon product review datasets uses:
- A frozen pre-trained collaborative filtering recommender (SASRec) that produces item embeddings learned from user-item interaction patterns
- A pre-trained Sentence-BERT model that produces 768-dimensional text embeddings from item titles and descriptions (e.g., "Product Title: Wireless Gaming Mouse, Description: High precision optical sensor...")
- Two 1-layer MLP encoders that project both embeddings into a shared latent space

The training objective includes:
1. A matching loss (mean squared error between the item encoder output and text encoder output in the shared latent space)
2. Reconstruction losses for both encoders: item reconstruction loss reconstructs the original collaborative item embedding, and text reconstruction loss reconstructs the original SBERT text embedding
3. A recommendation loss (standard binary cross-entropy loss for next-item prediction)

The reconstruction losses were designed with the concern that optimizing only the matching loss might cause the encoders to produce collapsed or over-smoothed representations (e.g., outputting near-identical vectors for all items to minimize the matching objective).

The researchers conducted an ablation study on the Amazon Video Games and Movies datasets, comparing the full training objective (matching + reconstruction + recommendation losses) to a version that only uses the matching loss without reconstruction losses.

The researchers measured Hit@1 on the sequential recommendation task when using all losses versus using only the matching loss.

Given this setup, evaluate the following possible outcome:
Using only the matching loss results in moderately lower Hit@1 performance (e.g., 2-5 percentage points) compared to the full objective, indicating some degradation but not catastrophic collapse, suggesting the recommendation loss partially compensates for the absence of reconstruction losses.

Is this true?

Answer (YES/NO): NO